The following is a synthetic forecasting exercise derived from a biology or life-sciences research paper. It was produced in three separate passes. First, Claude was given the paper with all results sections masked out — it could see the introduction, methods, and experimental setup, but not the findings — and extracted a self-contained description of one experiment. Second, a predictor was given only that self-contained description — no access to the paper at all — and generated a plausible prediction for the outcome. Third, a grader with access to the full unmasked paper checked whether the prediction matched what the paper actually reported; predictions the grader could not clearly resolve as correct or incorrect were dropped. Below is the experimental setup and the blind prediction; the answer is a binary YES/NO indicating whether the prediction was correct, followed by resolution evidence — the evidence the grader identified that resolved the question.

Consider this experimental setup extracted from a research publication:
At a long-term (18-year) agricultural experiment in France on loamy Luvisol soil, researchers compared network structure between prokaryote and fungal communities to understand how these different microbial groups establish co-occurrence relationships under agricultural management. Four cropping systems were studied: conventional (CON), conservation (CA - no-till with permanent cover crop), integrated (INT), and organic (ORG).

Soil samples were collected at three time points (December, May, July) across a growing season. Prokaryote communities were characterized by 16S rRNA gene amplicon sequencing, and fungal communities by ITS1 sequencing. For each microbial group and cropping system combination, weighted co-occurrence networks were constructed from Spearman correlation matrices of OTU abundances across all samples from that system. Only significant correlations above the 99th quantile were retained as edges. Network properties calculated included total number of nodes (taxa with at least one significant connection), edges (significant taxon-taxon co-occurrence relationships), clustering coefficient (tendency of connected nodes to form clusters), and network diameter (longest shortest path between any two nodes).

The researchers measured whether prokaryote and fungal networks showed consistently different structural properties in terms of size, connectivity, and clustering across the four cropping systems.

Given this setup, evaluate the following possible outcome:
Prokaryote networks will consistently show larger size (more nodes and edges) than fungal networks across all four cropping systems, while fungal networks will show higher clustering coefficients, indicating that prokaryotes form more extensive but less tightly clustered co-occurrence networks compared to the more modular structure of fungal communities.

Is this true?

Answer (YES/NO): NO